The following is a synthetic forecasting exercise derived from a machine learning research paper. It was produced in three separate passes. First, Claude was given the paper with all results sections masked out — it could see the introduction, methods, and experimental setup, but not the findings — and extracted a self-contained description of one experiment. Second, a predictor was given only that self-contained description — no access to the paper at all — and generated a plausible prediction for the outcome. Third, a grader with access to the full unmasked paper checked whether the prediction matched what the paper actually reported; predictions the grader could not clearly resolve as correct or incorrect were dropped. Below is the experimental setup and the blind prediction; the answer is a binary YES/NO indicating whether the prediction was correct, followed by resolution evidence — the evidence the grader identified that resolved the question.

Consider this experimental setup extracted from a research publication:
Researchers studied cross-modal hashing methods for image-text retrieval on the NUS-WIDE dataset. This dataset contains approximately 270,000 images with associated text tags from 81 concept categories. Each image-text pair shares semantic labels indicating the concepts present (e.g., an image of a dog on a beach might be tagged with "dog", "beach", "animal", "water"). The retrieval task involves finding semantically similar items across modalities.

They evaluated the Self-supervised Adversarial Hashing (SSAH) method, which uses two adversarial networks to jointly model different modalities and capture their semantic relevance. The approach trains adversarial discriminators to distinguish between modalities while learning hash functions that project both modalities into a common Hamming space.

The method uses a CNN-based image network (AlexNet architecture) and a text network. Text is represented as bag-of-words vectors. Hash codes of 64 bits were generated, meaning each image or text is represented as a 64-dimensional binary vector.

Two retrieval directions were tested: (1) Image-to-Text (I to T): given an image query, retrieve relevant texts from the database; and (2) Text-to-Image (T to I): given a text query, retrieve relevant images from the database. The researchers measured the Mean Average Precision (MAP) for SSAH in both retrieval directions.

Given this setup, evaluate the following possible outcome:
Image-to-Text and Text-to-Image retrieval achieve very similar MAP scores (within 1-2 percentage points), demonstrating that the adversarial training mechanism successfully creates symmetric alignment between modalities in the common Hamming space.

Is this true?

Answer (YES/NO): NO